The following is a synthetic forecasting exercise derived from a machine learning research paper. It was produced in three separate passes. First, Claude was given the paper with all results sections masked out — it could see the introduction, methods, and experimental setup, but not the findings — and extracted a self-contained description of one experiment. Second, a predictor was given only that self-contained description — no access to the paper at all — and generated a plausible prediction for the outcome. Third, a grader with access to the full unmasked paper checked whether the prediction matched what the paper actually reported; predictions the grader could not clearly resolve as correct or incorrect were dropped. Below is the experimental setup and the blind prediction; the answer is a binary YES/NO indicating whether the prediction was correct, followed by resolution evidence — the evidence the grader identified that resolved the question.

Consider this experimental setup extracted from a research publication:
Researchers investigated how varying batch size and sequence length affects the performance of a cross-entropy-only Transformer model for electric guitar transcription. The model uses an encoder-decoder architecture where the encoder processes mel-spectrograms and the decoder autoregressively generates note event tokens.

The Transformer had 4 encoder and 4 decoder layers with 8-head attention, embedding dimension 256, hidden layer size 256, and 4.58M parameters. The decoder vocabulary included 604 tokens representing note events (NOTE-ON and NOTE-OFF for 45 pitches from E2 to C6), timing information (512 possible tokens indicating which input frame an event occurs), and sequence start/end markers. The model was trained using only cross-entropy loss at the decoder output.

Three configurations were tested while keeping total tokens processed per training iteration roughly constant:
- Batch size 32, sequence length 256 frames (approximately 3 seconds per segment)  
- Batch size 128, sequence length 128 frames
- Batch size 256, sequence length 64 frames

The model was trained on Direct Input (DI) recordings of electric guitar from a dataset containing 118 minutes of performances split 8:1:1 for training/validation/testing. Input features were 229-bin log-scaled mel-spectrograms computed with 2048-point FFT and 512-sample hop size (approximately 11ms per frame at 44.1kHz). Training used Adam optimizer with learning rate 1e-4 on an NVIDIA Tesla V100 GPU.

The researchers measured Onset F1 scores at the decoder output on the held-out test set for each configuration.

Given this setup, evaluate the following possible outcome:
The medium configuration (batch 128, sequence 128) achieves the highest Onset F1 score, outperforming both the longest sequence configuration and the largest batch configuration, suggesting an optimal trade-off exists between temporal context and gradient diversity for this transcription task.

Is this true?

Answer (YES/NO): NO